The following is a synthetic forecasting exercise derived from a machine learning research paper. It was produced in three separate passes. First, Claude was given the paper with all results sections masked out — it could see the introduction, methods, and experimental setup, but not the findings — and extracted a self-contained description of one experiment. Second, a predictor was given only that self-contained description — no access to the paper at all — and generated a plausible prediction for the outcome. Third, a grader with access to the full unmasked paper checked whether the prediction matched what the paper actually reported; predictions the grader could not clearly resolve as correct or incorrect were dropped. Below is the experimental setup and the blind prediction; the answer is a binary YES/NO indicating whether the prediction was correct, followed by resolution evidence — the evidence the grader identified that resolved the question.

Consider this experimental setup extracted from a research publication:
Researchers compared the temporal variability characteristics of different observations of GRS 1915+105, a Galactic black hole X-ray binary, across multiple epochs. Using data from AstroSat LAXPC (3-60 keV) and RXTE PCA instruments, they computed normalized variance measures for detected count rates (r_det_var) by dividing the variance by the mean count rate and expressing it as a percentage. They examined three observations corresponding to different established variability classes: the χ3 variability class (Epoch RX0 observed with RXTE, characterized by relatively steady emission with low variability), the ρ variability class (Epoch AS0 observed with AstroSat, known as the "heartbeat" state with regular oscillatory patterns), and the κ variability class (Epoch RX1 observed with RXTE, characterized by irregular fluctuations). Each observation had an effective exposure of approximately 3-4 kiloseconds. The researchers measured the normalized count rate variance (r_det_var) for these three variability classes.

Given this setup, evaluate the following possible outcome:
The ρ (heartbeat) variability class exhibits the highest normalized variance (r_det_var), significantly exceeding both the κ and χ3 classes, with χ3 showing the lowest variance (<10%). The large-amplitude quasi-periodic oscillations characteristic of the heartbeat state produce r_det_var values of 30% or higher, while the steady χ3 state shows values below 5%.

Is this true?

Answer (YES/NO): NO